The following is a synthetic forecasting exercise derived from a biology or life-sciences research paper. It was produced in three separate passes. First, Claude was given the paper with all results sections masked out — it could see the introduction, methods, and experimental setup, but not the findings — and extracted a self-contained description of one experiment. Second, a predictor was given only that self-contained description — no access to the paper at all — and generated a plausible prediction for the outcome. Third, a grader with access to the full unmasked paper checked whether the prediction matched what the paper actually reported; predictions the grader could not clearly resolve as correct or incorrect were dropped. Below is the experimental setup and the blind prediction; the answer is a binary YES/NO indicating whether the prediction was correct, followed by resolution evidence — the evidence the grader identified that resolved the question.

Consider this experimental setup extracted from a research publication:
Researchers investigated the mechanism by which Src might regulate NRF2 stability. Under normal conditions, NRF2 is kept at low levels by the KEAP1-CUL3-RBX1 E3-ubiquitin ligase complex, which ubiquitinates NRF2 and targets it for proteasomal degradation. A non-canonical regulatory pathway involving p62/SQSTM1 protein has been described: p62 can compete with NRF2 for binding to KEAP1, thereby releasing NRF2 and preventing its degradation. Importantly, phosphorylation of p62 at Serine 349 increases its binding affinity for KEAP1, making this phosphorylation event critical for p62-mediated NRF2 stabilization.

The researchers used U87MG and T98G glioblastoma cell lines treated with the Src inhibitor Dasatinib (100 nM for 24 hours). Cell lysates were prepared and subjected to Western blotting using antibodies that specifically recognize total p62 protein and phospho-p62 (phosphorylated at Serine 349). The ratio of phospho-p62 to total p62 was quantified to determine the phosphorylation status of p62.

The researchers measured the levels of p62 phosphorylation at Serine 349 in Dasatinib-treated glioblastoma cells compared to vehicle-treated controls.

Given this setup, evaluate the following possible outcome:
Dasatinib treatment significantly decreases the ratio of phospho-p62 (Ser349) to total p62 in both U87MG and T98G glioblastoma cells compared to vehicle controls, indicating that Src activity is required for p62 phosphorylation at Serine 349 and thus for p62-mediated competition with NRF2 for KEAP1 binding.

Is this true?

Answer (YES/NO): NO